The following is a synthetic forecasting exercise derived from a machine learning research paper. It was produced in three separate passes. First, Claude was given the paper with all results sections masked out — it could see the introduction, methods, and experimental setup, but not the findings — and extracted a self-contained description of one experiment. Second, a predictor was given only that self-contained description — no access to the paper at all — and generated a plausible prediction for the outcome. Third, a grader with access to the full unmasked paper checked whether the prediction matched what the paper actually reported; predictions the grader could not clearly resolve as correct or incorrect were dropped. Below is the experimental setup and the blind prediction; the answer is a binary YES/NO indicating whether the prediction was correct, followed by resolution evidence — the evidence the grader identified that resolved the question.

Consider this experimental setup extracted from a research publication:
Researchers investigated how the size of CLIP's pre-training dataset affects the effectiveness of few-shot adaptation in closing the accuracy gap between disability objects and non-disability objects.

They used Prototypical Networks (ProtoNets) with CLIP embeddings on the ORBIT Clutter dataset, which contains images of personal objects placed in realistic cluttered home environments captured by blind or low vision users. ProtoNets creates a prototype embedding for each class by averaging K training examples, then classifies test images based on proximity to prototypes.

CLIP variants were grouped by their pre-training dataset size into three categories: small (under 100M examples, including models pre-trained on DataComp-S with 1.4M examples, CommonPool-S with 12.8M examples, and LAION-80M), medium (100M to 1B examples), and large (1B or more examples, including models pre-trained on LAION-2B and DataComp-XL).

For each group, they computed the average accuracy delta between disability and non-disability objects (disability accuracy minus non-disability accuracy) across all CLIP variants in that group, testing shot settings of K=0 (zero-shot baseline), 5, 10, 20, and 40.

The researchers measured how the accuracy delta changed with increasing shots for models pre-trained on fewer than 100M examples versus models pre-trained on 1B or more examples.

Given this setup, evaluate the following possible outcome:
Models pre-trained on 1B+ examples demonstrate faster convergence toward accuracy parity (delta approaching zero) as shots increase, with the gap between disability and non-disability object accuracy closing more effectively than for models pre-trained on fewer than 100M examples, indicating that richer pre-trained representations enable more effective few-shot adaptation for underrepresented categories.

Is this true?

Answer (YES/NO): YES